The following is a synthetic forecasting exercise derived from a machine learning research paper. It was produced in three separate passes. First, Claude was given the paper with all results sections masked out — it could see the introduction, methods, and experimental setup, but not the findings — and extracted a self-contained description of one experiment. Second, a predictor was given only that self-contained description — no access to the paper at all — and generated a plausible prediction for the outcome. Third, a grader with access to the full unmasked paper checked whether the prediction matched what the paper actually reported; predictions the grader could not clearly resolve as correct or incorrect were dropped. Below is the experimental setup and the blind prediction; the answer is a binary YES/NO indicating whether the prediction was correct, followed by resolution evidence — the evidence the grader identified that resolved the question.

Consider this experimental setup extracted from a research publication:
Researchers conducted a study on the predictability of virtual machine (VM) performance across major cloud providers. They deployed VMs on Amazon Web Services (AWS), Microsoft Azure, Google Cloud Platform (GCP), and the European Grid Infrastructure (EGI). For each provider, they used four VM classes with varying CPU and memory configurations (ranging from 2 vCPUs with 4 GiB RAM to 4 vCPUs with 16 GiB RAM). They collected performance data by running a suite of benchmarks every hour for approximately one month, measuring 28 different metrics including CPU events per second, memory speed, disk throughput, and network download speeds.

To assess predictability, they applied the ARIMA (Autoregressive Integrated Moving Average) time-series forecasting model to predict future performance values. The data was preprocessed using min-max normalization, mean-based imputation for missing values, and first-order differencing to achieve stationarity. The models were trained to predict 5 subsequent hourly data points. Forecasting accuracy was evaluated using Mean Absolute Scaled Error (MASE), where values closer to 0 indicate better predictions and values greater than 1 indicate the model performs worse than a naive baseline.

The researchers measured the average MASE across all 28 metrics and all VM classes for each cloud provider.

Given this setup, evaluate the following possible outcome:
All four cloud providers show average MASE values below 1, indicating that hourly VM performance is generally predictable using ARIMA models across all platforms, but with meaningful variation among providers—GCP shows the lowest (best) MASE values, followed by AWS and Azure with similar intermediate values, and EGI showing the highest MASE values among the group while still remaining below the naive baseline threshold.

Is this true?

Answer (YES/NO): NO